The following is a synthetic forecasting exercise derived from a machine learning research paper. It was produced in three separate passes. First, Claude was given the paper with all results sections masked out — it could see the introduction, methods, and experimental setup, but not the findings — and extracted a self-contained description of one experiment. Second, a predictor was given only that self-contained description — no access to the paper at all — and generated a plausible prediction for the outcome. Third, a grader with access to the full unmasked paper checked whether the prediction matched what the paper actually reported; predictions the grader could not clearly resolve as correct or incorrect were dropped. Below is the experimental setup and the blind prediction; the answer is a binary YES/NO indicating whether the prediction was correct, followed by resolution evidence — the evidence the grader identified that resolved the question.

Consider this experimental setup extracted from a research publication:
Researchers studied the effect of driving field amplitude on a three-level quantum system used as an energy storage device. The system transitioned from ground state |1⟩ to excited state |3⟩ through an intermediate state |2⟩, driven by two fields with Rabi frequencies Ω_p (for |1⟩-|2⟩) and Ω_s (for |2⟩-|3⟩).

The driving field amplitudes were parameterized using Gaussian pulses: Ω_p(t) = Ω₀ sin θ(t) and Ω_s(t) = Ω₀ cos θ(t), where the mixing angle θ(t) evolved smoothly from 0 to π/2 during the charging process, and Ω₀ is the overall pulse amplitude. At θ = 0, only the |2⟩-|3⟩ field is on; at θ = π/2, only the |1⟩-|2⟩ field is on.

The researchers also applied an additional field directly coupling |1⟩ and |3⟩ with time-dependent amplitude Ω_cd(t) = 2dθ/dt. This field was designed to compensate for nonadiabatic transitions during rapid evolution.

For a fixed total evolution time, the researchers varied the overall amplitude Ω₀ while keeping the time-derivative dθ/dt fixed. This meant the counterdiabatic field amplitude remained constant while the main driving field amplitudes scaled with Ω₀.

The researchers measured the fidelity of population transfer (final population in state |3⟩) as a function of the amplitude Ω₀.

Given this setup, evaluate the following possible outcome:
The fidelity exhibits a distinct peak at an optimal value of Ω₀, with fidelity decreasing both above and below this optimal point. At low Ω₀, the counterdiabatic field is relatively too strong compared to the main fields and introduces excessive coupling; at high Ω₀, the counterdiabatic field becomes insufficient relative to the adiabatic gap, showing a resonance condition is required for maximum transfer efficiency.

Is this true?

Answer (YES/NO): NO